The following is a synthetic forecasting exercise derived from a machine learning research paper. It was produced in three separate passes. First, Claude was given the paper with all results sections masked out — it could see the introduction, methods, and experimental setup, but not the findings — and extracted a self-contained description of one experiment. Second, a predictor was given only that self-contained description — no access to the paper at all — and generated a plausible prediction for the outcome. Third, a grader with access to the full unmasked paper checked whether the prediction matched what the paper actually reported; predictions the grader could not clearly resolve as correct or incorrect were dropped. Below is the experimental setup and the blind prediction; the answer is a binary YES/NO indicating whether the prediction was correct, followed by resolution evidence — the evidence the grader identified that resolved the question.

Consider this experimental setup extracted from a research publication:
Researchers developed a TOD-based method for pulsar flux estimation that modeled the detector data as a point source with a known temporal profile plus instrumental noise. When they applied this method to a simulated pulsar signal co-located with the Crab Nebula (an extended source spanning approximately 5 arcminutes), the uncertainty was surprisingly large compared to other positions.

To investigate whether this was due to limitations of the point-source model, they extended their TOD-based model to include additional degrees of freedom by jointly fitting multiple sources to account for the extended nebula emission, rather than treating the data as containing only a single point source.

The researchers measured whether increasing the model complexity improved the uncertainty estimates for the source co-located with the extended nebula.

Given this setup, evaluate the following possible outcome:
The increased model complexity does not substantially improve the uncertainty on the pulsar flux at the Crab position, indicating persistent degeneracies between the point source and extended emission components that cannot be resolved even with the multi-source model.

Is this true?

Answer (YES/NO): NO